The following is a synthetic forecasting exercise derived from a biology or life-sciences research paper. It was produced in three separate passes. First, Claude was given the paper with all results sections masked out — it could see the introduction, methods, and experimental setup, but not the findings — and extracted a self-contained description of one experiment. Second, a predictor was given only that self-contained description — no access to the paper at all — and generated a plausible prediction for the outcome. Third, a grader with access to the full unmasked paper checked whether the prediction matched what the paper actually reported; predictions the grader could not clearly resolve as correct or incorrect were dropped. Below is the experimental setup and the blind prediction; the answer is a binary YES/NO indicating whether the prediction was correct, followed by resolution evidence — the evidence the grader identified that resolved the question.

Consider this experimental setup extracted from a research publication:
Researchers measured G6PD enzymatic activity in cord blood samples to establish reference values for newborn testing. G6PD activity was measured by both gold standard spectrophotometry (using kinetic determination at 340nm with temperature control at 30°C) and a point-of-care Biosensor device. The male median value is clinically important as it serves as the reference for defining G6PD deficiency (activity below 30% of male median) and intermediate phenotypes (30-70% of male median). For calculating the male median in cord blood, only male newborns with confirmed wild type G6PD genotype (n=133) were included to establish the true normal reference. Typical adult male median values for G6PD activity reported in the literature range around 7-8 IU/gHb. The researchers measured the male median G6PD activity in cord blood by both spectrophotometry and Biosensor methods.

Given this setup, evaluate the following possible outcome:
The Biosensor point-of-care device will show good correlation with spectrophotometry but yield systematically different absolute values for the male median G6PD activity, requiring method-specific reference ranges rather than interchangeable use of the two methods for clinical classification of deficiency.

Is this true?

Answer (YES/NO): YES